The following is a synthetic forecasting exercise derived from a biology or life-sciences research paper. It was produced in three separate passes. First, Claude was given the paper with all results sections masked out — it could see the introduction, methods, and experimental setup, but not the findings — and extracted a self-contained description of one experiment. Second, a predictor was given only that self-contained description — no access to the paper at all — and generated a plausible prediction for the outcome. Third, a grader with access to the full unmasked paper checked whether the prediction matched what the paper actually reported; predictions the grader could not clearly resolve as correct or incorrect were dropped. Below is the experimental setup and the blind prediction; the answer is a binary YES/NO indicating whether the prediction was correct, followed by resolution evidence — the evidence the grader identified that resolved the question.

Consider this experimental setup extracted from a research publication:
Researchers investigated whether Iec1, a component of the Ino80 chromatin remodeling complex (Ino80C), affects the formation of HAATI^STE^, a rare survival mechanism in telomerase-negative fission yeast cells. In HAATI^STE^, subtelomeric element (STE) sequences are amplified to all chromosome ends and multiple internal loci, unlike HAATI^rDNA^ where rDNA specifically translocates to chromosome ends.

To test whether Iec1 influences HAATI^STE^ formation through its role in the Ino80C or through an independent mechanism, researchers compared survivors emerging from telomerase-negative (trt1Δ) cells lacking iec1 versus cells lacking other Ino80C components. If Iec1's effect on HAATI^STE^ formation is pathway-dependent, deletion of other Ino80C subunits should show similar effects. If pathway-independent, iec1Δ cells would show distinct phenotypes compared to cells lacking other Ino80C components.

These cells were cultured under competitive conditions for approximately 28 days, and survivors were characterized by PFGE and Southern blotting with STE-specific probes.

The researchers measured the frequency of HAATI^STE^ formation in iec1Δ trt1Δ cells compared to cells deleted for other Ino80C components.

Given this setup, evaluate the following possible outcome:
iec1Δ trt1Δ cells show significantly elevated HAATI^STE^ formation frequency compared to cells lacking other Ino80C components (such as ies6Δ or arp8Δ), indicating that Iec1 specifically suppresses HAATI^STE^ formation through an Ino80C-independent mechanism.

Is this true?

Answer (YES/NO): YES